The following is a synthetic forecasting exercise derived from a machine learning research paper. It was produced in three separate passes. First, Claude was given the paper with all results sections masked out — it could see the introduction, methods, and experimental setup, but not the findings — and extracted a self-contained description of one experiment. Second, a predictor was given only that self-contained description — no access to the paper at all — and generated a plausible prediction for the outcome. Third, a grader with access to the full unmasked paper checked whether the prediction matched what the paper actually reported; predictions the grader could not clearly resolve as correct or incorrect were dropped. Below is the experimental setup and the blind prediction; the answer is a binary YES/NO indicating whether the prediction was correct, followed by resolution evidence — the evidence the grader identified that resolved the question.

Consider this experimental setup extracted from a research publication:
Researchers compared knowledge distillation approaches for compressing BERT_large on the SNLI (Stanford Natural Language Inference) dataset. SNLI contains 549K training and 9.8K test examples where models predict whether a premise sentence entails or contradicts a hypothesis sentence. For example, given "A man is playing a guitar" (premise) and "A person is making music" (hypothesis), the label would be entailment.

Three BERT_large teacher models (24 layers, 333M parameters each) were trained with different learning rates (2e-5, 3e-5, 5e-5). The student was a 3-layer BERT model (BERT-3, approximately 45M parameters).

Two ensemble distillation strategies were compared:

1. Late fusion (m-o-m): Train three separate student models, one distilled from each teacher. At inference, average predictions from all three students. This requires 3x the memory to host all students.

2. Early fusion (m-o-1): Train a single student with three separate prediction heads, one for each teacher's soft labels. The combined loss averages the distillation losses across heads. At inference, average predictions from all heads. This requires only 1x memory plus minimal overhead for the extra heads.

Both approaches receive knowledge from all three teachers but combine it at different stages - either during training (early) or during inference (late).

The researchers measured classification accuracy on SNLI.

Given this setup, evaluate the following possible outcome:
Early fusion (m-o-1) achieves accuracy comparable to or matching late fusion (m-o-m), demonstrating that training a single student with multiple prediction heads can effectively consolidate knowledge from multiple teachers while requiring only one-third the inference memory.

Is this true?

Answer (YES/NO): YES